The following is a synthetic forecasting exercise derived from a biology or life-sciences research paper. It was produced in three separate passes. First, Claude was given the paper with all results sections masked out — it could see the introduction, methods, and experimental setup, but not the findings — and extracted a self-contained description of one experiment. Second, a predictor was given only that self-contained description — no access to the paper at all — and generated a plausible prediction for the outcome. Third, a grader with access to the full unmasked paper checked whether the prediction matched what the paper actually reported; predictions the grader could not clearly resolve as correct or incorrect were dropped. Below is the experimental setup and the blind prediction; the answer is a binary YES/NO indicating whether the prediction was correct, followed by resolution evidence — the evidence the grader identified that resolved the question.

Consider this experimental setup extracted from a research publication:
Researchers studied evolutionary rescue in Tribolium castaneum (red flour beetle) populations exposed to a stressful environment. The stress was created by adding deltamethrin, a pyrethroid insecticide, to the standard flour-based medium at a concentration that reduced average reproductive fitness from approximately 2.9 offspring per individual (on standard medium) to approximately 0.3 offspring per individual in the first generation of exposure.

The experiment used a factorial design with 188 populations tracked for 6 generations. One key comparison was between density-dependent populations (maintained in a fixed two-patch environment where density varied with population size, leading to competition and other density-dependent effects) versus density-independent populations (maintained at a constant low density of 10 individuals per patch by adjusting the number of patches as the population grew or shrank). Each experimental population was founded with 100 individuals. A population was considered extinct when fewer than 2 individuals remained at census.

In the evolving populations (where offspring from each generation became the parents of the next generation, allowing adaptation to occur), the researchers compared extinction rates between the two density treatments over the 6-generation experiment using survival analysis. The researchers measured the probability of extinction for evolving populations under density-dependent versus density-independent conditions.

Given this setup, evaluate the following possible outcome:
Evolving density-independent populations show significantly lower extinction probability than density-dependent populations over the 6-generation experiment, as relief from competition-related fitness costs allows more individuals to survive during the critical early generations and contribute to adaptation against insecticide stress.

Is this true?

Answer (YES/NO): YES